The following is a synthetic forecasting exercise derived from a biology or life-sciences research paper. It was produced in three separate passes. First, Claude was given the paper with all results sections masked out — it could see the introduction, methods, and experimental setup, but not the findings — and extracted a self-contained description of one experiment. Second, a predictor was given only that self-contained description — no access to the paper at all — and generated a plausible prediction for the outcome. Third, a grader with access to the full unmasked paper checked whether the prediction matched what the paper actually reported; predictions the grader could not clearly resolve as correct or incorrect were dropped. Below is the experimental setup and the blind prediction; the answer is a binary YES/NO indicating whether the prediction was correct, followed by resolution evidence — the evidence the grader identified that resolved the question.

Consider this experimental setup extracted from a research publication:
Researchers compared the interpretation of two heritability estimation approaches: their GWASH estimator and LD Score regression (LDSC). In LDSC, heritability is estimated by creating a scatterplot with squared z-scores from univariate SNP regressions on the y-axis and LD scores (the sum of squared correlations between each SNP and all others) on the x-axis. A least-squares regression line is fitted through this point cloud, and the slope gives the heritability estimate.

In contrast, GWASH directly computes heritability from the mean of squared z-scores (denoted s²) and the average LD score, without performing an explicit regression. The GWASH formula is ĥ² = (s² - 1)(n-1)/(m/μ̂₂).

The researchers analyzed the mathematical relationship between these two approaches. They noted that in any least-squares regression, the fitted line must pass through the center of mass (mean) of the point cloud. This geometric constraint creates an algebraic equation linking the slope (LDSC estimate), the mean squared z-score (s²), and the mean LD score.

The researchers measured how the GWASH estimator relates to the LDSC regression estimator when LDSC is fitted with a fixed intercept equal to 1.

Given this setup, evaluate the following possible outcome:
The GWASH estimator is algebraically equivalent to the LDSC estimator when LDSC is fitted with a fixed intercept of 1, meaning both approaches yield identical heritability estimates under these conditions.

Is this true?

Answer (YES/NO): NO